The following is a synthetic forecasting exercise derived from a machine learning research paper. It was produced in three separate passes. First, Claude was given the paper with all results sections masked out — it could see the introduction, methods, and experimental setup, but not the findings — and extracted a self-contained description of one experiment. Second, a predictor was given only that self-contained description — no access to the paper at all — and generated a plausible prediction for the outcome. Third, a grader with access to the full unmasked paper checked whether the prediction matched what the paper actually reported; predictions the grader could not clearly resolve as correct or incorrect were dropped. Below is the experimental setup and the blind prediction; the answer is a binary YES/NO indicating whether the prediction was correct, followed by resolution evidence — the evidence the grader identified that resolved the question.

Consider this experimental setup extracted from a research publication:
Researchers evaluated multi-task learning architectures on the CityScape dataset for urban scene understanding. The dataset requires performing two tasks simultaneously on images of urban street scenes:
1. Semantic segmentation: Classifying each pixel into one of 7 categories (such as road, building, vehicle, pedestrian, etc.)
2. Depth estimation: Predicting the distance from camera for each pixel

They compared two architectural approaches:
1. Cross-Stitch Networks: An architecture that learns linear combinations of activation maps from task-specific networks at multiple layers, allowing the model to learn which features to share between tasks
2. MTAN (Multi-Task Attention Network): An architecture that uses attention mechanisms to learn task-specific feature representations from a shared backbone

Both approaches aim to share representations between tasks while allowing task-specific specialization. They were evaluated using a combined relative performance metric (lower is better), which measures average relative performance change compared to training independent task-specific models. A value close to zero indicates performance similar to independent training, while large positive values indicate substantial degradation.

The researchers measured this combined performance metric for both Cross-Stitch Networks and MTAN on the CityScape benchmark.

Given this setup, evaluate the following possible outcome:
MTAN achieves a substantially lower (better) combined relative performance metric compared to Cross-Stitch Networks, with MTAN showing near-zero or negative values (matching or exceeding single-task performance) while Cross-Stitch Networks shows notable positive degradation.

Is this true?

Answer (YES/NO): NO